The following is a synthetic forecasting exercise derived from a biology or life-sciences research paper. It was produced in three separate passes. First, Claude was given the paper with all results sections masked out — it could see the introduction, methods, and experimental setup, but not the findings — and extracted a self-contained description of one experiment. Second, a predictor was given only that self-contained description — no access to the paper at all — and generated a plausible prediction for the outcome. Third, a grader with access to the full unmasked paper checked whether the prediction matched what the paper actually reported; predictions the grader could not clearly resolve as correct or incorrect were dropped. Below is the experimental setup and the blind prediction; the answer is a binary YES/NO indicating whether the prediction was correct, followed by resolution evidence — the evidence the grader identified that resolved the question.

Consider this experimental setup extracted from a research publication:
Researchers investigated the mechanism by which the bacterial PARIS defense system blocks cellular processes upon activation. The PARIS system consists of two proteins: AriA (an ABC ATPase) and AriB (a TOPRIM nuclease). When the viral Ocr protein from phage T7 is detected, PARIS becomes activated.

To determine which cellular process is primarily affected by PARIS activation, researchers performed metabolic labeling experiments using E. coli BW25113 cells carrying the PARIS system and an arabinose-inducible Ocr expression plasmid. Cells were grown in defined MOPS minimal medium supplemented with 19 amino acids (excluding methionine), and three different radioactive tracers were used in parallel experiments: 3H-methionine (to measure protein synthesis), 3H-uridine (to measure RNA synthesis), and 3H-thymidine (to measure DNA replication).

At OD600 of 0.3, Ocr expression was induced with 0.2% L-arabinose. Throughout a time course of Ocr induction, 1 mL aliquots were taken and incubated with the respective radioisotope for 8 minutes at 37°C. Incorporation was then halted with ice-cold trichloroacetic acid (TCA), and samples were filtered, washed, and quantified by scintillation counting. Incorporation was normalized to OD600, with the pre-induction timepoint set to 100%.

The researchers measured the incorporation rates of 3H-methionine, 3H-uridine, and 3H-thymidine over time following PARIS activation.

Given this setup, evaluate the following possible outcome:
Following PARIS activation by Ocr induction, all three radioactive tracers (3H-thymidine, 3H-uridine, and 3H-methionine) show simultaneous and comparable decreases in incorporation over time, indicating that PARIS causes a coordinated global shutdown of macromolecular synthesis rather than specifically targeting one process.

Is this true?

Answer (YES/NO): NO